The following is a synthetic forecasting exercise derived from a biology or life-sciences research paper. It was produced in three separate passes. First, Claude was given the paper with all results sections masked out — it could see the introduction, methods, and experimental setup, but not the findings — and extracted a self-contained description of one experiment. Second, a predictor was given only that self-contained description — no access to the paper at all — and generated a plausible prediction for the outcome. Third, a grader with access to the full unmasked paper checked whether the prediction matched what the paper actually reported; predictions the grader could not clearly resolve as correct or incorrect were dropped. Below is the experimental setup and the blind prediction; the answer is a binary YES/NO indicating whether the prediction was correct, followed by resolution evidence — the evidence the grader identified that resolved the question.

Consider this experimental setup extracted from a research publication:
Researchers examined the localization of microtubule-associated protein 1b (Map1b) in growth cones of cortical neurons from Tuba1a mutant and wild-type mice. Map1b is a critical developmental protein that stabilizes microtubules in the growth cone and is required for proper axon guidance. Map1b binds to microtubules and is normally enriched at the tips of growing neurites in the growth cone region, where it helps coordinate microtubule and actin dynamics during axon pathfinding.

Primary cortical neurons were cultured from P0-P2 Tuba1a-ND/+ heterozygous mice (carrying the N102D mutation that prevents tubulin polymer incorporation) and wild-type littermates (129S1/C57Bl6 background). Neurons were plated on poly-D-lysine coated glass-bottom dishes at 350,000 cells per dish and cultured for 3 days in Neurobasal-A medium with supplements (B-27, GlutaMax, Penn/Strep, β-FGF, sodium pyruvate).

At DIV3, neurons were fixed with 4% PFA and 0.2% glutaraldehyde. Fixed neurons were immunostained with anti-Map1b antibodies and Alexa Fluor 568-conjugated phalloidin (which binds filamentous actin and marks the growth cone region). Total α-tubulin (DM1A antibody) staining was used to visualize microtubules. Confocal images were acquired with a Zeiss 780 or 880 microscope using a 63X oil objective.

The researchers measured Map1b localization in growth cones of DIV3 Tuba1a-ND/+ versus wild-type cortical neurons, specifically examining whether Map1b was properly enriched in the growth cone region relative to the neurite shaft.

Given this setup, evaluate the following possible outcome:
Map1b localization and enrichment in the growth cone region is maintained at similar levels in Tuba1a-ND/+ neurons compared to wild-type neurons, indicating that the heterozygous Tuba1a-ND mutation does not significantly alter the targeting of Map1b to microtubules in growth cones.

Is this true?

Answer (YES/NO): NO